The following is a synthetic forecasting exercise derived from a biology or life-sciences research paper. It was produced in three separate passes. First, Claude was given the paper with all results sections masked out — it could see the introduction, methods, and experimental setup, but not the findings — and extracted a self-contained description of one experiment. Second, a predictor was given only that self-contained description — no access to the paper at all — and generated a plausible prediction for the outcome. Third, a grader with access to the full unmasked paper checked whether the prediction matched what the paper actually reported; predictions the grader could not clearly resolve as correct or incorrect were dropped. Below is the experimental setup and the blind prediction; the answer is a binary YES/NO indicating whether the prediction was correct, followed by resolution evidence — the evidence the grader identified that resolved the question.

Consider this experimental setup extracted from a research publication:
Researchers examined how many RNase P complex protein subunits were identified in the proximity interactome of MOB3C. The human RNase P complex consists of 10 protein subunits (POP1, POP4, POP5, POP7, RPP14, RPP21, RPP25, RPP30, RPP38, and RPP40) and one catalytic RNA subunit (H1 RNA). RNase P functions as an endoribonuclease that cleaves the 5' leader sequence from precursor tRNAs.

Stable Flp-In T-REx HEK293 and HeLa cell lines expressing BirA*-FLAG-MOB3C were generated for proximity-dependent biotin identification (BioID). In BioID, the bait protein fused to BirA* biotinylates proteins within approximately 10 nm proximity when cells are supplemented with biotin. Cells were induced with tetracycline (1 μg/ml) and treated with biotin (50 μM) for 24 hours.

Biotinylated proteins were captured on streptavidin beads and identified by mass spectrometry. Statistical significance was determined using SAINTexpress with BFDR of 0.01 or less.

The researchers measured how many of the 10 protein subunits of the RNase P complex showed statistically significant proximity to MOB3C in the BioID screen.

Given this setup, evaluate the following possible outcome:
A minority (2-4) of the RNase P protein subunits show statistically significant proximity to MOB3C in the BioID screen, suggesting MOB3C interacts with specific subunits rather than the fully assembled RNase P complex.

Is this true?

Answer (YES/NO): NO